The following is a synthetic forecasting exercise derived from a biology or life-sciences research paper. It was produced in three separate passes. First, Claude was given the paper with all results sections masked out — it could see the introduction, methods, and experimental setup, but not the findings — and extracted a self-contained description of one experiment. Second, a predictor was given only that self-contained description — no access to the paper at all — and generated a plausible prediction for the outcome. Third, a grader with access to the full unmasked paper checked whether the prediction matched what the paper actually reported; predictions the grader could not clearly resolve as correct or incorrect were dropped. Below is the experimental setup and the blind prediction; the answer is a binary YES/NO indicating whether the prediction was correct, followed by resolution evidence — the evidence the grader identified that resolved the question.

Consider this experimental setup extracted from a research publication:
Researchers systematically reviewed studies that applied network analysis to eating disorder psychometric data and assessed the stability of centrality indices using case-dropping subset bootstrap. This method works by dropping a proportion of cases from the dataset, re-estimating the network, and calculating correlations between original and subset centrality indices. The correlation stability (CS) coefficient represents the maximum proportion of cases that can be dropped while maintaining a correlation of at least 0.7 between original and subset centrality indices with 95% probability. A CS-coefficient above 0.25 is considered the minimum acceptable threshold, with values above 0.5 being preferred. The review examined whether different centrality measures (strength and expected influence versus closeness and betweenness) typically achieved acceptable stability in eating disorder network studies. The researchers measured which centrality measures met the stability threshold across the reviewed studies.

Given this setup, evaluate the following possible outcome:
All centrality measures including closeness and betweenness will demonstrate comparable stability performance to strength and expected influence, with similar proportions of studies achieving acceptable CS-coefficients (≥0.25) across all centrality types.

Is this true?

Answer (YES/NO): NO